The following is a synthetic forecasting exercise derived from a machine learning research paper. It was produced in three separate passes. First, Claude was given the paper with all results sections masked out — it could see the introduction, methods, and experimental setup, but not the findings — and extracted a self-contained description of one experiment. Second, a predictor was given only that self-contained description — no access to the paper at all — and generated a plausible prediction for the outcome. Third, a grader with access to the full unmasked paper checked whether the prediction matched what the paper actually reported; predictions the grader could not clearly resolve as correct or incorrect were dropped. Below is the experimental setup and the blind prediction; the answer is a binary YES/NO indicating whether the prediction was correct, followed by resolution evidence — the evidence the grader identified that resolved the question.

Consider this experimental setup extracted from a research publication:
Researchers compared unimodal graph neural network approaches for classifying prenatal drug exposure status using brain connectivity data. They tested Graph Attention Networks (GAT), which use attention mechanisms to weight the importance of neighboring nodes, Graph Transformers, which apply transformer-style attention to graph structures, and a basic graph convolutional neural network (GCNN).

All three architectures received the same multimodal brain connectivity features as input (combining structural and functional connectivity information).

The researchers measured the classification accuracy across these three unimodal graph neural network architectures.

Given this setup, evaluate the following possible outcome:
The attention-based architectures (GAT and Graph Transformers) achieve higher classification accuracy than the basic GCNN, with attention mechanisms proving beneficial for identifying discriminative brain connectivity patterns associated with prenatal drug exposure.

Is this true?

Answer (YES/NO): NO